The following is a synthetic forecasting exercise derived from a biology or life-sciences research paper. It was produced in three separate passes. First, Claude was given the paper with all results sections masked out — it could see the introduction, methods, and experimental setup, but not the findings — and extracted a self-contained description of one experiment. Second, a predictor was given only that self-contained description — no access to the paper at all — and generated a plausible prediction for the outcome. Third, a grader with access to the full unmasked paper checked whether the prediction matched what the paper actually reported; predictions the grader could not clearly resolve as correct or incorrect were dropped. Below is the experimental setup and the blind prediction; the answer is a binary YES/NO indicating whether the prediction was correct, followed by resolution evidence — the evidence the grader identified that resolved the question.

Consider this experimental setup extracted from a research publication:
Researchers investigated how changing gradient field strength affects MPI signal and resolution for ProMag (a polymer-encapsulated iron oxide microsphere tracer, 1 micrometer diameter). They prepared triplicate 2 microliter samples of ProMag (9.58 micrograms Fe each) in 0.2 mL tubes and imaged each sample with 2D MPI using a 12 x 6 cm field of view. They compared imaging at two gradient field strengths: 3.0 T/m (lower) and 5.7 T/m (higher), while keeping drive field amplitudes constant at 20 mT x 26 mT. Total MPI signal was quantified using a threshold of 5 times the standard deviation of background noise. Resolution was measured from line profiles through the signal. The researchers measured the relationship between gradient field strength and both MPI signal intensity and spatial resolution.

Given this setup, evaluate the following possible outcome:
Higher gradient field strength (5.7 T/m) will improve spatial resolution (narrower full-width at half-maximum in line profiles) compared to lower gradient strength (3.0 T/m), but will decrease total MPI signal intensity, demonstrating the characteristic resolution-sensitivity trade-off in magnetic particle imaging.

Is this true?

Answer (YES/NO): YES